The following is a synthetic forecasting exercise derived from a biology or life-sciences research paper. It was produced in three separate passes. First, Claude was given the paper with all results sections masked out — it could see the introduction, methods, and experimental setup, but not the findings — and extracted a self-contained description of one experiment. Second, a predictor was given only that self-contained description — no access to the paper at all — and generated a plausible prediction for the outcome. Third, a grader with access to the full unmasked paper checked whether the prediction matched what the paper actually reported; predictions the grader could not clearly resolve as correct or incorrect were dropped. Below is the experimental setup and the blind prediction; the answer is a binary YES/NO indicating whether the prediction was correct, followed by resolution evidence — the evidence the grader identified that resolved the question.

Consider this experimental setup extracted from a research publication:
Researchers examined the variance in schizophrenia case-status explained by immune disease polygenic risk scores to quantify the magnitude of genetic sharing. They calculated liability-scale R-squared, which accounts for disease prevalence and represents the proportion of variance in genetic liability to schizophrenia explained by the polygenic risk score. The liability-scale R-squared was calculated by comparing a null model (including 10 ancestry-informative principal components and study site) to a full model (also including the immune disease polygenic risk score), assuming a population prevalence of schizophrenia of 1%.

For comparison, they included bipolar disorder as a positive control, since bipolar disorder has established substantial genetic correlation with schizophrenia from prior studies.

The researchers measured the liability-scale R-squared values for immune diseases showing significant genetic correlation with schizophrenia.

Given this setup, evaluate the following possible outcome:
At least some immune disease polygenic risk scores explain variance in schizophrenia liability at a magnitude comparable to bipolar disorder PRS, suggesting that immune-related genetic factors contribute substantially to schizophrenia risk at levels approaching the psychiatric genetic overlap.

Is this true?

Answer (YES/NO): NO